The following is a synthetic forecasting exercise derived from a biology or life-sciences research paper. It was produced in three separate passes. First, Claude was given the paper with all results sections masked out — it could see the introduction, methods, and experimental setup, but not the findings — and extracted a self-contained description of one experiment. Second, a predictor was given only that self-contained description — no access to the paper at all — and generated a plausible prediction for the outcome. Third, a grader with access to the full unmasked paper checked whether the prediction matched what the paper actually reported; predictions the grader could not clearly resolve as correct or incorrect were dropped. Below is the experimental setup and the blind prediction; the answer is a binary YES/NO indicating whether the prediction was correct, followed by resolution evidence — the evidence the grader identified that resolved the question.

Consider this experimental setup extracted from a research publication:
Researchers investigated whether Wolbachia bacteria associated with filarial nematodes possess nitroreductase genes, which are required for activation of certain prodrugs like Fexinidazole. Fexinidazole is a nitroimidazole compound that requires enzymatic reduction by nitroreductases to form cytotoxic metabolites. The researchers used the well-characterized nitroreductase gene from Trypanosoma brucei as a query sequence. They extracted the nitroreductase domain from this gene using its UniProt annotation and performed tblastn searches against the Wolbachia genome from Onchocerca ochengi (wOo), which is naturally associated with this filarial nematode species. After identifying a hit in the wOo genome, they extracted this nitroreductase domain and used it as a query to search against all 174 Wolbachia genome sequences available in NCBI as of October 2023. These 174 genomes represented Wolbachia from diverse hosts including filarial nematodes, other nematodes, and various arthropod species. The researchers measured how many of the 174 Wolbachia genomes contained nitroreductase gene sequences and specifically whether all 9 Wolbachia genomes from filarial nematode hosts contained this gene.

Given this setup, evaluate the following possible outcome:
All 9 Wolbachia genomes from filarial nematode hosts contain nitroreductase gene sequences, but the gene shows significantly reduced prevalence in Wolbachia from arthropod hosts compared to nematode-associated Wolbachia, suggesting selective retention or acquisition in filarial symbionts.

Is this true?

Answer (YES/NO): NO